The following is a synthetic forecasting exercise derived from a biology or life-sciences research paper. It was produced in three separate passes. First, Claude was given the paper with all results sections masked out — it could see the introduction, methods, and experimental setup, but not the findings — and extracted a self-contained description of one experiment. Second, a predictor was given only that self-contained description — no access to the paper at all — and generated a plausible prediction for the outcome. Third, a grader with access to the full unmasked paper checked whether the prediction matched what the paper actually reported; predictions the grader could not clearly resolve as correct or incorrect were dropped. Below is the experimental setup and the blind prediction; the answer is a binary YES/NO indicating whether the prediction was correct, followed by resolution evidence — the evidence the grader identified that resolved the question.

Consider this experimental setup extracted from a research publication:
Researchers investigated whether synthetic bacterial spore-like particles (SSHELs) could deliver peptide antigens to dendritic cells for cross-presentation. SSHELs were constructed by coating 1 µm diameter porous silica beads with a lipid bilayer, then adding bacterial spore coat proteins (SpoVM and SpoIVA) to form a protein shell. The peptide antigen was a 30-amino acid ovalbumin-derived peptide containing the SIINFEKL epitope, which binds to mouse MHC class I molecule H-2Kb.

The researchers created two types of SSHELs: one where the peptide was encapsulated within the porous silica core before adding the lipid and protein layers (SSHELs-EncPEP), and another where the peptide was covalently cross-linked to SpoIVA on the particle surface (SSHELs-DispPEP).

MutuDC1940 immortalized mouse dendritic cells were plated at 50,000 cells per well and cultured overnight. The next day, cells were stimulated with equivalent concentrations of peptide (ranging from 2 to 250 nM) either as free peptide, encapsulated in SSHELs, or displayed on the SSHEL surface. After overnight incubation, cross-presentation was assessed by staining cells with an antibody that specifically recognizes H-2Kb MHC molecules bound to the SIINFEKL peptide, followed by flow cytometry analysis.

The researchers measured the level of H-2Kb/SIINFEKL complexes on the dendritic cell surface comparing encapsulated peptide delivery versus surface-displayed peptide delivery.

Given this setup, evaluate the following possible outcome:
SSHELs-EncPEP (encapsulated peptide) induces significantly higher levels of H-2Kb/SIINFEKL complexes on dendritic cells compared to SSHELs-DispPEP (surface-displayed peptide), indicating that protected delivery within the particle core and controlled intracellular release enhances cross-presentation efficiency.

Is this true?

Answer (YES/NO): YES